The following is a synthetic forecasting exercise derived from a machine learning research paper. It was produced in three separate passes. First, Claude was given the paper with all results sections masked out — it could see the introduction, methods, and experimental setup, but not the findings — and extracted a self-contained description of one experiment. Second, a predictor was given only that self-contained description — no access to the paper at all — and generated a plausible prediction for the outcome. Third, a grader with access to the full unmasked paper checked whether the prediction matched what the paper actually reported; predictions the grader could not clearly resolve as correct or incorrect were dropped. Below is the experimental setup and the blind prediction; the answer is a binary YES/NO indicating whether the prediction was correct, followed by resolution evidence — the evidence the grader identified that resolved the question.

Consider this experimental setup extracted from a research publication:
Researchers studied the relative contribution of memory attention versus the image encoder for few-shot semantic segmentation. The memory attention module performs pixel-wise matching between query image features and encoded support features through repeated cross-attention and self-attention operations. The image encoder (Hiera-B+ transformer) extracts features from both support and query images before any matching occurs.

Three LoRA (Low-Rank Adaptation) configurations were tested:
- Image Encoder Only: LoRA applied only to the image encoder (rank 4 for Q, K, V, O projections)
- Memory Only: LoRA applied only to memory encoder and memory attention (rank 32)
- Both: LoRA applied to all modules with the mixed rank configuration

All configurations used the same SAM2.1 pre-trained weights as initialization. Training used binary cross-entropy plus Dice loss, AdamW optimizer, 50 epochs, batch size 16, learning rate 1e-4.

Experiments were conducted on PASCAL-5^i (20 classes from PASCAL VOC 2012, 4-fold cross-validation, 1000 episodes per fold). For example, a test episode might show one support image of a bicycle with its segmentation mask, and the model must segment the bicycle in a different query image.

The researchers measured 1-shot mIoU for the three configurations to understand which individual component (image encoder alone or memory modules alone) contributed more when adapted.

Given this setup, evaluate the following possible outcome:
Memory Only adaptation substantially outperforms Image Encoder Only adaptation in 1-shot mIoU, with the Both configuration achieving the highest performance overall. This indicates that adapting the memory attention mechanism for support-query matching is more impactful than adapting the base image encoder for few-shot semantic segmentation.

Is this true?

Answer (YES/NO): NO